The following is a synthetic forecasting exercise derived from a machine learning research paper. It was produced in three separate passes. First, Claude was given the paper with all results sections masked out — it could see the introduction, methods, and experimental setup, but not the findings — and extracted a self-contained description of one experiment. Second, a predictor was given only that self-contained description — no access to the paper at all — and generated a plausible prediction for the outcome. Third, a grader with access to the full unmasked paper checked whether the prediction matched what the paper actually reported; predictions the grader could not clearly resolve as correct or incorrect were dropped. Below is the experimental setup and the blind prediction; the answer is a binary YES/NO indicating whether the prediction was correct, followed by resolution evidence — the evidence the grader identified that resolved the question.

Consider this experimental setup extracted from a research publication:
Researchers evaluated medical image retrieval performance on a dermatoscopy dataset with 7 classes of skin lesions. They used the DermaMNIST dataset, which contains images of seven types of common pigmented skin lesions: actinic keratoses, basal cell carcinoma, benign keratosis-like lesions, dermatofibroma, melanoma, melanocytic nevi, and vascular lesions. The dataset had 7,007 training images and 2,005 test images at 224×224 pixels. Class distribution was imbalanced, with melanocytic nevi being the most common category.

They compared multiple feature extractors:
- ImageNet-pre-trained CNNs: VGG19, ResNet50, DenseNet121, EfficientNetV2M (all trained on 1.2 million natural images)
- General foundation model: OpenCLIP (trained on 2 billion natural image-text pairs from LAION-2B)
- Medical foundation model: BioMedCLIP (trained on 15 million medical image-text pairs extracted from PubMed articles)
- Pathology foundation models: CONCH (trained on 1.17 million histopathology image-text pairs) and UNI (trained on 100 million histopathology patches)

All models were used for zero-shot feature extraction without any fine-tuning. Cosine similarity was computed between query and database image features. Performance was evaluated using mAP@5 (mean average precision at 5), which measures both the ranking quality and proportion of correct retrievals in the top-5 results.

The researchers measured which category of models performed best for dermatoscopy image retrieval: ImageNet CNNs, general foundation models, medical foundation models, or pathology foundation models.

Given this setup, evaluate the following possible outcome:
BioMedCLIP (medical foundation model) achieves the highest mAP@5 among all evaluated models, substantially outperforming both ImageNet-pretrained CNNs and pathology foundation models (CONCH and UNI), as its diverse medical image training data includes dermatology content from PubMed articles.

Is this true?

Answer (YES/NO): NO